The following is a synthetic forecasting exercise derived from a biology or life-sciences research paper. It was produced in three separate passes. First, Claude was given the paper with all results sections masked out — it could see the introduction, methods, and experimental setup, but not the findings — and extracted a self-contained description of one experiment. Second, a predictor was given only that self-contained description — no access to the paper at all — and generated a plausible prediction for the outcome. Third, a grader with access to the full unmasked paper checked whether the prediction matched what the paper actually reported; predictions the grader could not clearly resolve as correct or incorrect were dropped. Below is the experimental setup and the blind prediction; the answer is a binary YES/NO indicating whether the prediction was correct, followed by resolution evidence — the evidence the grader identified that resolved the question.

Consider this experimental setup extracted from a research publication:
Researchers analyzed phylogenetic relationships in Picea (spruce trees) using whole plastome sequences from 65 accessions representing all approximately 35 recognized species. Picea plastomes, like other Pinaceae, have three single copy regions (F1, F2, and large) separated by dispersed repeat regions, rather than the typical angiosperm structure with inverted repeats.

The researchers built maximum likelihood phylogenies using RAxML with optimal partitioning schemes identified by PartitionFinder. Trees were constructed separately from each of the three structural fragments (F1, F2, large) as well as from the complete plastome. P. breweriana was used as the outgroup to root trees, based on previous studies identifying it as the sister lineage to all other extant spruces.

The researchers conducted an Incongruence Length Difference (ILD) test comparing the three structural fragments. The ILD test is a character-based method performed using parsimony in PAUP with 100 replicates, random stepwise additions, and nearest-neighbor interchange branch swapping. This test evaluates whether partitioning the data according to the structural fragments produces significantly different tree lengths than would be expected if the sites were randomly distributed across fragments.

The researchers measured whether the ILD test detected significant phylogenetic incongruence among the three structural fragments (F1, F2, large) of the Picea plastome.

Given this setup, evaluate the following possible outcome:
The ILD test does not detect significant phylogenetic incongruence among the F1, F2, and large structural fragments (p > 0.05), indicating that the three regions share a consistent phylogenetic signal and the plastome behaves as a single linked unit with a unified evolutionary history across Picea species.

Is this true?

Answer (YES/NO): NO